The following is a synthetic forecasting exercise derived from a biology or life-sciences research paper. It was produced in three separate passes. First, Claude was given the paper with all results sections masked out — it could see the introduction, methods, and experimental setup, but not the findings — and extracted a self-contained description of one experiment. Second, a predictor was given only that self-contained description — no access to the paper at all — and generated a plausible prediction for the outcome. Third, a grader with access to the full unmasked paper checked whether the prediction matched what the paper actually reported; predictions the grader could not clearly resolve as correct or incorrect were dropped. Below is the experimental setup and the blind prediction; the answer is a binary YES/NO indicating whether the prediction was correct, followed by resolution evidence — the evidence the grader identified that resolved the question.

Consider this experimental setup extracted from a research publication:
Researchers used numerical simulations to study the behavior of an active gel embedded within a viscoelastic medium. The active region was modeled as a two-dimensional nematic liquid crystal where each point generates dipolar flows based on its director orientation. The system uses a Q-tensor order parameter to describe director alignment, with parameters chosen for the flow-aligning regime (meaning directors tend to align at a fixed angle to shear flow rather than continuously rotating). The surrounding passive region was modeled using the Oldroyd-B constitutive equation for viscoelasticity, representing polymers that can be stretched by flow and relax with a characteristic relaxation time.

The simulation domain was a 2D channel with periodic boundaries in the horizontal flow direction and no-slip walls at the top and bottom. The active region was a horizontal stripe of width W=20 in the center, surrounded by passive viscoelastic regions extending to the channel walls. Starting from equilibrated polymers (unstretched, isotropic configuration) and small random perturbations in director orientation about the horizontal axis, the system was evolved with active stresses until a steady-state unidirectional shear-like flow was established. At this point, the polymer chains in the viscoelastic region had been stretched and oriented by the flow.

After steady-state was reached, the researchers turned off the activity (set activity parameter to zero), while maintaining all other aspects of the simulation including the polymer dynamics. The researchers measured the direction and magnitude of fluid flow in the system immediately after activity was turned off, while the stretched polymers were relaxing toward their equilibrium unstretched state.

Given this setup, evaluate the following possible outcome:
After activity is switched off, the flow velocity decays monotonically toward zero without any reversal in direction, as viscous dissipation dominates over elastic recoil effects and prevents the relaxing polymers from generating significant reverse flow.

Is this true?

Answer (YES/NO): NO